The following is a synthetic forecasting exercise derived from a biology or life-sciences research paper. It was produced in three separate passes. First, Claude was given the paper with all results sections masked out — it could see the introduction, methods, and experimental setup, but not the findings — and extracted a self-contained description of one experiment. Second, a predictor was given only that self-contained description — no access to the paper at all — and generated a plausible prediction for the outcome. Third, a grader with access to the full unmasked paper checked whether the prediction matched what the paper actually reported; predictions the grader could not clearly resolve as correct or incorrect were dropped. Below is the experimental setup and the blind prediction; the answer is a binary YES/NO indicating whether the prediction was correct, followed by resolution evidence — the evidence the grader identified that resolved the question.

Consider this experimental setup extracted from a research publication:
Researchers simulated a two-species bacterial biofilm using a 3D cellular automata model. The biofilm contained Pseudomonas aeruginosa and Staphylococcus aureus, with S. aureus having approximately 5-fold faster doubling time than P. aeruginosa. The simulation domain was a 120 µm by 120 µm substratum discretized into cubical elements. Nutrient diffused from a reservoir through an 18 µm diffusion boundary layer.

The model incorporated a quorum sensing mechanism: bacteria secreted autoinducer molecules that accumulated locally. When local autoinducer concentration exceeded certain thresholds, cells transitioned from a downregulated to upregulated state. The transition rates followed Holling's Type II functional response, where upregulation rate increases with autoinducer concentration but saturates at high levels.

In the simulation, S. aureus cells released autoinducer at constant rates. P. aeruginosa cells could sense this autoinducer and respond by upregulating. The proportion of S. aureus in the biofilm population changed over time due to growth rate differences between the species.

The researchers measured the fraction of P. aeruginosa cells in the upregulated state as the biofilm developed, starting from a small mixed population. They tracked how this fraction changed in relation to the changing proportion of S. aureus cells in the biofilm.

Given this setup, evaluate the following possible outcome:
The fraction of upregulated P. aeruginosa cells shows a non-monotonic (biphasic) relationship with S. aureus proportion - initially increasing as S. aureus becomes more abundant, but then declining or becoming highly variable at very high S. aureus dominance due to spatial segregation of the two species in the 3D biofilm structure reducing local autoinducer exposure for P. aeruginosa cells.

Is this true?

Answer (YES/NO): NO